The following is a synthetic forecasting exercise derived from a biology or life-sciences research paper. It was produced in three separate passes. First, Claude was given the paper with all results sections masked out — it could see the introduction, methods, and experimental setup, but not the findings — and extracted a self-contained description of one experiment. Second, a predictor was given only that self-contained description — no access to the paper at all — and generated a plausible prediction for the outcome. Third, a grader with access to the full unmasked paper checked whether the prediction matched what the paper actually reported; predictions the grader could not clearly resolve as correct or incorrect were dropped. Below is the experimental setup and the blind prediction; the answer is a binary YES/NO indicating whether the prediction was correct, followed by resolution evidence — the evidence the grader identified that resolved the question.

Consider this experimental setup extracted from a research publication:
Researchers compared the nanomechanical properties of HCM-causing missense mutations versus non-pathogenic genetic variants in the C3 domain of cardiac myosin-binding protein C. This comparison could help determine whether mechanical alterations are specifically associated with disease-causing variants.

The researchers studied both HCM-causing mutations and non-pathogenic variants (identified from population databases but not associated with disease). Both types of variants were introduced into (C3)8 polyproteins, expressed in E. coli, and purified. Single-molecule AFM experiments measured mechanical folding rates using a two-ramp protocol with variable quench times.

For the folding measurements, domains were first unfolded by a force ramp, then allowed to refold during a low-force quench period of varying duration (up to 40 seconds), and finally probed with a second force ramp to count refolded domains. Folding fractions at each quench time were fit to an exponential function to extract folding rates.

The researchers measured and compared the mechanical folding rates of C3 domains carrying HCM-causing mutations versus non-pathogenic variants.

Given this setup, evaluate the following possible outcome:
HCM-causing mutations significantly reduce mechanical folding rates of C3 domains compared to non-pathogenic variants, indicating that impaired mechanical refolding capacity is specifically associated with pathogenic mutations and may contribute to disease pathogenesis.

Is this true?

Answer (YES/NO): NO